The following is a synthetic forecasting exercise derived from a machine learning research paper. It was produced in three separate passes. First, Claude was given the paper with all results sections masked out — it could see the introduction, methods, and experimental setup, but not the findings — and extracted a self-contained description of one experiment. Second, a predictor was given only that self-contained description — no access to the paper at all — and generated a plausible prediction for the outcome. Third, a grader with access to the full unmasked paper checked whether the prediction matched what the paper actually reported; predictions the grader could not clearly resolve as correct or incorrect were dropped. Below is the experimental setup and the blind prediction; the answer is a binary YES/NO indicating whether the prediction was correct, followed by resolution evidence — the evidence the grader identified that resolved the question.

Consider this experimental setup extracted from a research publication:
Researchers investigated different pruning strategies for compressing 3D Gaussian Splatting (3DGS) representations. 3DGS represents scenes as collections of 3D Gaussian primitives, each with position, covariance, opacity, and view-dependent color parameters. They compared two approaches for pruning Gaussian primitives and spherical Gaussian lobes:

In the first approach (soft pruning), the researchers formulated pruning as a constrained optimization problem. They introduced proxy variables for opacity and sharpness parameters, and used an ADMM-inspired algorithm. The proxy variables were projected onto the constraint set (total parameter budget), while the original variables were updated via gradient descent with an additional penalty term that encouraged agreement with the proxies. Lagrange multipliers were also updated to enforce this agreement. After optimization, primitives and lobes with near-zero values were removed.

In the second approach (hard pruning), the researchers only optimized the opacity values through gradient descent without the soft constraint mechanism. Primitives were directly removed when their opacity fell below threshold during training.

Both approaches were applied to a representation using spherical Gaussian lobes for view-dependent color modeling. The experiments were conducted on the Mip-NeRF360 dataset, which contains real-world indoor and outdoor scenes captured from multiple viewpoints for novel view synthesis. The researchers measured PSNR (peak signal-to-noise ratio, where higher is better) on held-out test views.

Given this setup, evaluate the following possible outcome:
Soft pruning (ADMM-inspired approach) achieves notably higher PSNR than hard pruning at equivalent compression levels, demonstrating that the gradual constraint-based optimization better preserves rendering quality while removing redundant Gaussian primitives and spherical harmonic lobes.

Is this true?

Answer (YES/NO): YES